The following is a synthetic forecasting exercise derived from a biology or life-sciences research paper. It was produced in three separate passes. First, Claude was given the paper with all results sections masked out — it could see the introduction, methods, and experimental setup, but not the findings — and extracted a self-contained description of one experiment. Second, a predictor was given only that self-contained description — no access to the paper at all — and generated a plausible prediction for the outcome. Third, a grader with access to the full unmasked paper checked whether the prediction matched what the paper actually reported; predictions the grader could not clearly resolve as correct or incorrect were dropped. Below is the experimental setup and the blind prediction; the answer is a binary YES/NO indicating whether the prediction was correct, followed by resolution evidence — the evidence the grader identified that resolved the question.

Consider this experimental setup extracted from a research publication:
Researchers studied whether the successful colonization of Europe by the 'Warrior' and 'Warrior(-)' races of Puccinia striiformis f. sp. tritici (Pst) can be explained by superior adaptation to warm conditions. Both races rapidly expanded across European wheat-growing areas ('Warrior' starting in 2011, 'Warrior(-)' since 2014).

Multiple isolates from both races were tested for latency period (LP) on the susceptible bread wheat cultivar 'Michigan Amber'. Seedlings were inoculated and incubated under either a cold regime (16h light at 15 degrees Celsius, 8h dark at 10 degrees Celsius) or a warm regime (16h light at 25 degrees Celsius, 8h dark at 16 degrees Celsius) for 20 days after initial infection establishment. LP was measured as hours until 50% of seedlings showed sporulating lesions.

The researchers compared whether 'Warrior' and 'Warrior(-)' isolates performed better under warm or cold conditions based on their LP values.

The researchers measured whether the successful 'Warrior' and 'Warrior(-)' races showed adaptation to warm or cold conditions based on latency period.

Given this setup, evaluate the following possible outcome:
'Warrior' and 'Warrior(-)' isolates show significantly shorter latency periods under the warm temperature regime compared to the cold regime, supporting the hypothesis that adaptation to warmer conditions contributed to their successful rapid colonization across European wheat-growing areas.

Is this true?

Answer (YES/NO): NO